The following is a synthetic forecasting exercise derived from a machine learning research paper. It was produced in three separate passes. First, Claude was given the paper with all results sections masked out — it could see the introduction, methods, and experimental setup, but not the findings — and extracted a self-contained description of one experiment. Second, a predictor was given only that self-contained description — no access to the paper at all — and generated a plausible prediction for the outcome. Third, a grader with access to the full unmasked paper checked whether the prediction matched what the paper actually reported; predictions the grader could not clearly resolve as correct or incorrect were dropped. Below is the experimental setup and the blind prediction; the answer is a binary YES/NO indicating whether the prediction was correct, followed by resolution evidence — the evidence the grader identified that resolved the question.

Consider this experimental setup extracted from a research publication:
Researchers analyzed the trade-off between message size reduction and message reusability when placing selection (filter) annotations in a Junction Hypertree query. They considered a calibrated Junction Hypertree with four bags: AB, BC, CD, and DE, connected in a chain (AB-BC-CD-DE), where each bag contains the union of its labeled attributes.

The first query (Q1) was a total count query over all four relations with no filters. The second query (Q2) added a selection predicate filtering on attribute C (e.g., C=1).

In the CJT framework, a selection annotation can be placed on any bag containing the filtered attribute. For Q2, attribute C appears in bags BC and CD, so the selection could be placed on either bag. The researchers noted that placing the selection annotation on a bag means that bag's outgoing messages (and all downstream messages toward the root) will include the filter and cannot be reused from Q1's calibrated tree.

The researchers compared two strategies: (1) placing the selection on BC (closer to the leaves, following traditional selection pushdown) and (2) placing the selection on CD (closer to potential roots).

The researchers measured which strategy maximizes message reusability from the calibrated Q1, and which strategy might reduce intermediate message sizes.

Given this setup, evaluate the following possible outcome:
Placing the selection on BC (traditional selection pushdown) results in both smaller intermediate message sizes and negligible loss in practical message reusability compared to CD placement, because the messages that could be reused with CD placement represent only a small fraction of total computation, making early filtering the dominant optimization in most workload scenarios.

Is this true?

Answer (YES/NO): NO